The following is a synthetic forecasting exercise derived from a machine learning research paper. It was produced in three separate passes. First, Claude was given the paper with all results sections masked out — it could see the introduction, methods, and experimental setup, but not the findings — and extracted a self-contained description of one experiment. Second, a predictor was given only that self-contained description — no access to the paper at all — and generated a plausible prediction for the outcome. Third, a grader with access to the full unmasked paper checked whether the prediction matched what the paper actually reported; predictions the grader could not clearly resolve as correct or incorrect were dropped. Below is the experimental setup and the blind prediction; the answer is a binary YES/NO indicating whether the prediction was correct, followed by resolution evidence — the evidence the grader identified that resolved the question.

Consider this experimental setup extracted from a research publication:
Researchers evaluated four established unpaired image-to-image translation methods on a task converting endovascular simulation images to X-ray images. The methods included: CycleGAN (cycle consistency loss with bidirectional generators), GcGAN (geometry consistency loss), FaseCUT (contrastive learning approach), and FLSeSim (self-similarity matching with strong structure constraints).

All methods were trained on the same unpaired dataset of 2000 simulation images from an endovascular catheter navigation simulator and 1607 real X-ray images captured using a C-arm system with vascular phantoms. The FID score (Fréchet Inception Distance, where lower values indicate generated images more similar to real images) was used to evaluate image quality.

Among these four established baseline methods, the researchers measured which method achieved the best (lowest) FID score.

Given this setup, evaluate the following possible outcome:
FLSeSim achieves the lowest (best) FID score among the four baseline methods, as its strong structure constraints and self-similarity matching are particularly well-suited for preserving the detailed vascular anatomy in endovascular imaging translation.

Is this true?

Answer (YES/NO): NO